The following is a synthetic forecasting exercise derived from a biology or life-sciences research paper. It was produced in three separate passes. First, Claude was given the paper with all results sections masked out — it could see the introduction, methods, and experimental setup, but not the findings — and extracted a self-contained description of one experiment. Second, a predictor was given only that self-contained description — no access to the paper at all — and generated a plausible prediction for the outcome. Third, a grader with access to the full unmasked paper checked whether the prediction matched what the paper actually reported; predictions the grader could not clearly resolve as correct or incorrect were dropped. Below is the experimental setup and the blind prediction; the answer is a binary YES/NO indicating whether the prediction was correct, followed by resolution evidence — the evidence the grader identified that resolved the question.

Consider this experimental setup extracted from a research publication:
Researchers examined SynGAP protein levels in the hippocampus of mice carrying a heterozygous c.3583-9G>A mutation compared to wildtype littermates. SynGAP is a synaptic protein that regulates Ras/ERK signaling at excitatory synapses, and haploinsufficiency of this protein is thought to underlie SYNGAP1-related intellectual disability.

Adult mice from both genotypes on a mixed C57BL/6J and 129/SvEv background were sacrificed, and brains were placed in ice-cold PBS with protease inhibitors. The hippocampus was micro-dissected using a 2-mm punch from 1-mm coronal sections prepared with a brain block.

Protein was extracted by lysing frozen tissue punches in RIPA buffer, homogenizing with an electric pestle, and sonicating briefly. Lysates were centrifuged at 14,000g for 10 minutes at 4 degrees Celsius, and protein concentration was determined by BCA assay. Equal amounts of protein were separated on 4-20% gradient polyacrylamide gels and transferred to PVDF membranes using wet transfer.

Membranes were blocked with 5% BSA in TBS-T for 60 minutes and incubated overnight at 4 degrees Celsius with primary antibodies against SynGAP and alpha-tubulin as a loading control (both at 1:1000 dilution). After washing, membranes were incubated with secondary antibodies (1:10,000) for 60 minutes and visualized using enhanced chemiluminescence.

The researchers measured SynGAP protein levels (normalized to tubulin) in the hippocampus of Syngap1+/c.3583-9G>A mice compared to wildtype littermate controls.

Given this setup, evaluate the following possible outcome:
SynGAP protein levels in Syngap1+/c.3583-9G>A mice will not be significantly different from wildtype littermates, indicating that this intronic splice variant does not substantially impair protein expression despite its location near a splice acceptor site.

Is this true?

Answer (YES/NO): NO